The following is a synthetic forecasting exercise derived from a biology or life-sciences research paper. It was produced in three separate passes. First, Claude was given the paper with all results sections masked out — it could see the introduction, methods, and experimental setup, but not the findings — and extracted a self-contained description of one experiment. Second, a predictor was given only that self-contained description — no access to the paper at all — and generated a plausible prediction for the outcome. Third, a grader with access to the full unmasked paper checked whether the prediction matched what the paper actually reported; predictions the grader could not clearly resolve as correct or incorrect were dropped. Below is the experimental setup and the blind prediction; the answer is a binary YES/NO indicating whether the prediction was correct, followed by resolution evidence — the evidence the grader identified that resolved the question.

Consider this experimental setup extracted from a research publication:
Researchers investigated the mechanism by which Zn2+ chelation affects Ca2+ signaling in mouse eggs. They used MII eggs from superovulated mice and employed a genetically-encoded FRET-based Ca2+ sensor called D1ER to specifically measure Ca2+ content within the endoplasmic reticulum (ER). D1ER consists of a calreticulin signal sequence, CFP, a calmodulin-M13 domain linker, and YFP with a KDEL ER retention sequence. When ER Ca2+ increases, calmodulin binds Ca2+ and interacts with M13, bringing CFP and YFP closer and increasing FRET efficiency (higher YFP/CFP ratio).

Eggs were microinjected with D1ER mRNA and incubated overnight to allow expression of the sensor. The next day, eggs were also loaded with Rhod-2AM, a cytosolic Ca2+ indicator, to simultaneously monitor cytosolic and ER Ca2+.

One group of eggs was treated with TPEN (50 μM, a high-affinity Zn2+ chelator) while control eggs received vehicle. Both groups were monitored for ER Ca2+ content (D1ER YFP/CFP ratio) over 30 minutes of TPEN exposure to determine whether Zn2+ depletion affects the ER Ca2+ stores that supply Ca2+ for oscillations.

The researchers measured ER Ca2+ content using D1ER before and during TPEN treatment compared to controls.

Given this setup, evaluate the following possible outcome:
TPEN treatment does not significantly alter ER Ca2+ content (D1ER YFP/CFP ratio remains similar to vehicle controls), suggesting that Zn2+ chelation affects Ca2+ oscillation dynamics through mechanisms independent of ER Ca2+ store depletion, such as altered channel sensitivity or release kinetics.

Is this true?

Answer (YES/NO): YES